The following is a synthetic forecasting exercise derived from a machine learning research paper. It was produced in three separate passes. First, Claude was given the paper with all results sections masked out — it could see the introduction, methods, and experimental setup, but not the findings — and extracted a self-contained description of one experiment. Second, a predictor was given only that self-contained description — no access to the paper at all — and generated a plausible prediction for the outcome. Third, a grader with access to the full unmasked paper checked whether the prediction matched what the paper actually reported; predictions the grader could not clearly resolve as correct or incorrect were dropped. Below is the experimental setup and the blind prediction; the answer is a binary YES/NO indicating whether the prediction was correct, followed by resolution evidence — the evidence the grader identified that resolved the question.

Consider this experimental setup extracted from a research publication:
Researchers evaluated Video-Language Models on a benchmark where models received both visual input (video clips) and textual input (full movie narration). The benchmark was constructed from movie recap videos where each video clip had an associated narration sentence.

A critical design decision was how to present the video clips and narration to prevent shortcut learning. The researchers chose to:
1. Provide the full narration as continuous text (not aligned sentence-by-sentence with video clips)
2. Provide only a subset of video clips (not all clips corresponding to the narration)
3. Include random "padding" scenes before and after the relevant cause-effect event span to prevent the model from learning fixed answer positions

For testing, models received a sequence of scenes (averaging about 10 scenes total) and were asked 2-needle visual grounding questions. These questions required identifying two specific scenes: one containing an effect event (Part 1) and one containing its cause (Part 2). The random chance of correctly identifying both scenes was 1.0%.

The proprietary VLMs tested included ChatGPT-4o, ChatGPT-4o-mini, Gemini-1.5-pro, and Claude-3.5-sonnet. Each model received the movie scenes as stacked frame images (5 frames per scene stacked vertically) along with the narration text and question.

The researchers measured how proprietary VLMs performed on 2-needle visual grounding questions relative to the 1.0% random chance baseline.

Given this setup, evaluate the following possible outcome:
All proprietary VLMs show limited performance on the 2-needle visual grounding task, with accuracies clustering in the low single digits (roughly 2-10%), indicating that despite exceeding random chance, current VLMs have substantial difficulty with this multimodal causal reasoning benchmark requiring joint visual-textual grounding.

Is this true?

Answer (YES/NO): NO